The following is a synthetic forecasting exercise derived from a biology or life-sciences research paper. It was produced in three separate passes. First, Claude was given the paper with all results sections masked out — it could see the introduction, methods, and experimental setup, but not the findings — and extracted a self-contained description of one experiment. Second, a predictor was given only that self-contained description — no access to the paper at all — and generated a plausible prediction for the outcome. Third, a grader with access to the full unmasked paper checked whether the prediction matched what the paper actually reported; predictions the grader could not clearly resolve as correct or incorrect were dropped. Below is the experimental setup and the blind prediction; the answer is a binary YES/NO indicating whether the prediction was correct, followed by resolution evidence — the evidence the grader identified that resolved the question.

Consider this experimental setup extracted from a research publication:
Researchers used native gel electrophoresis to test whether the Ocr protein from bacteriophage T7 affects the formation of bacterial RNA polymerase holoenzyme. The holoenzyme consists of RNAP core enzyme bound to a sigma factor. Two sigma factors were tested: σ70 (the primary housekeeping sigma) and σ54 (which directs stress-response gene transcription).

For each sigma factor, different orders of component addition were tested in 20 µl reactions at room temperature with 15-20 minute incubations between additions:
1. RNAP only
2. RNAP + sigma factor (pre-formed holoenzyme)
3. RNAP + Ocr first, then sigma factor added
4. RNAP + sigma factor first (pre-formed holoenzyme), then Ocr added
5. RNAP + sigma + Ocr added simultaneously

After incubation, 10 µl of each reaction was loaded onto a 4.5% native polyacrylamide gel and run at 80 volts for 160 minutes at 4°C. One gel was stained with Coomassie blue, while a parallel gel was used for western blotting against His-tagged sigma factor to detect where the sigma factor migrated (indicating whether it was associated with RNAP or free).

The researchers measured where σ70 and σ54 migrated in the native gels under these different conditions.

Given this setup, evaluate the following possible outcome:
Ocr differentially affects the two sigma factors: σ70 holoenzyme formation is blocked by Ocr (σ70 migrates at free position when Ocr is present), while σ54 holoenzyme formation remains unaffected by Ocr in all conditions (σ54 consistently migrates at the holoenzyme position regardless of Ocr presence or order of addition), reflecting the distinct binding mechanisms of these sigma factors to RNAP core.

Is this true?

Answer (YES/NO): NO